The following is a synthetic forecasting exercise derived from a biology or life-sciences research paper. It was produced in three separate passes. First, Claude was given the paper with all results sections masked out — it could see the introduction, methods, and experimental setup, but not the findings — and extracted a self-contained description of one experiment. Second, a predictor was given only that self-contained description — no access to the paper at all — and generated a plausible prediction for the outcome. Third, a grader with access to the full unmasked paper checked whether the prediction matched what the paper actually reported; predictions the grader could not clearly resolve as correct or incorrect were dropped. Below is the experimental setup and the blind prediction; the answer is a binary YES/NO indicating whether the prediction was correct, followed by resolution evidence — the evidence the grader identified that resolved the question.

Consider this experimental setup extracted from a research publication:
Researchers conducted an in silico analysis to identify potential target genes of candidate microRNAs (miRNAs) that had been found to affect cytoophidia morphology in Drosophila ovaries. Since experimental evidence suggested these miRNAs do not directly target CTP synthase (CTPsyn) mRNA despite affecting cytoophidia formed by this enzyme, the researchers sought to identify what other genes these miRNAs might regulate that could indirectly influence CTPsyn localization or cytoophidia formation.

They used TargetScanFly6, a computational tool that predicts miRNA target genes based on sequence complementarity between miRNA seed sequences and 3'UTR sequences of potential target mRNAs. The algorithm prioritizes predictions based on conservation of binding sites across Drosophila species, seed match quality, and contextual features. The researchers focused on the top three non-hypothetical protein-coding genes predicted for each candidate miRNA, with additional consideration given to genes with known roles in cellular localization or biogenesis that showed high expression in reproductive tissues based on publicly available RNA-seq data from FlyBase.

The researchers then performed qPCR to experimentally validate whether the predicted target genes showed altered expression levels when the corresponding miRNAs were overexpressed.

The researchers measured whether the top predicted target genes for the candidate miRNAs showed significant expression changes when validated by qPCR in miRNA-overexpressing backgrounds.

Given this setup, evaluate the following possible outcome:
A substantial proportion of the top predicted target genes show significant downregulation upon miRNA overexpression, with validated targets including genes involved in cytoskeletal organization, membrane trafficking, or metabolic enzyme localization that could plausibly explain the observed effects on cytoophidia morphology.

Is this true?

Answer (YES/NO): NO